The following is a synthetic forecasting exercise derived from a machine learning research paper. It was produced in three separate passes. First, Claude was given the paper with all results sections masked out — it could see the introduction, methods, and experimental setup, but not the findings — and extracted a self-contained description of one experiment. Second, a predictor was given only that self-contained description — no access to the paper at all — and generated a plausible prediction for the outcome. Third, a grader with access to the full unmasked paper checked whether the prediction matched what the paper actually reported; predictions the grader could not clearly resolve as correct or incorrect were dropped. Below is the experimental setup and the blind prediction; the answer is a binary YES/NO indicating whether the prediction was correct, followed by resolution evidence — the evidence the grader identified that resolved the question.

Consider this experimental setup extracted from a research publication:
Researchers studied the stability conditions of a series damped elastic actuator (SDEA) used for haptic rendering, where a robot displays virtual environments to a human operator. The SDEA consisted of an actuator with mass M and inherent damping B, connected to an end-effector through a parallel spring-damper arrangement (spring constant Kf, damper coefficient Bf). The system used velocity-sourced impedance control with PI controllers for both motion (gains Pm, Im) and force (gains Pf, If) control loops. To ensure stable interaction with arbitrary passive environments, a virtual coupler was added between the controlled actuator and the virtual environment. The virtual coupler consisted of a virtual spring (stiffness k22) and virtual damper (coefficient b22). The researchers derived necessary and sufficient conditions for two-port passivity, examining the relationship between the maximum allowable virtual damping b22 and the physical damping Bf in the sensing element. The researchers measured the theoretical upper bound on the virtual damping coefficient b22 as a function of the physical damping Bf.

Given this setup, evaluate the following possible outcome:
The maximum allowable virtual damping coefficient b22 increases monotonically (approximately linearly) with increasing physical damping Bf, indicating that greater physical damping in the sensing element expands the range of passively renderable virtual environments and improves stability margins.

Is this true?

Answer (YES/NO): YES